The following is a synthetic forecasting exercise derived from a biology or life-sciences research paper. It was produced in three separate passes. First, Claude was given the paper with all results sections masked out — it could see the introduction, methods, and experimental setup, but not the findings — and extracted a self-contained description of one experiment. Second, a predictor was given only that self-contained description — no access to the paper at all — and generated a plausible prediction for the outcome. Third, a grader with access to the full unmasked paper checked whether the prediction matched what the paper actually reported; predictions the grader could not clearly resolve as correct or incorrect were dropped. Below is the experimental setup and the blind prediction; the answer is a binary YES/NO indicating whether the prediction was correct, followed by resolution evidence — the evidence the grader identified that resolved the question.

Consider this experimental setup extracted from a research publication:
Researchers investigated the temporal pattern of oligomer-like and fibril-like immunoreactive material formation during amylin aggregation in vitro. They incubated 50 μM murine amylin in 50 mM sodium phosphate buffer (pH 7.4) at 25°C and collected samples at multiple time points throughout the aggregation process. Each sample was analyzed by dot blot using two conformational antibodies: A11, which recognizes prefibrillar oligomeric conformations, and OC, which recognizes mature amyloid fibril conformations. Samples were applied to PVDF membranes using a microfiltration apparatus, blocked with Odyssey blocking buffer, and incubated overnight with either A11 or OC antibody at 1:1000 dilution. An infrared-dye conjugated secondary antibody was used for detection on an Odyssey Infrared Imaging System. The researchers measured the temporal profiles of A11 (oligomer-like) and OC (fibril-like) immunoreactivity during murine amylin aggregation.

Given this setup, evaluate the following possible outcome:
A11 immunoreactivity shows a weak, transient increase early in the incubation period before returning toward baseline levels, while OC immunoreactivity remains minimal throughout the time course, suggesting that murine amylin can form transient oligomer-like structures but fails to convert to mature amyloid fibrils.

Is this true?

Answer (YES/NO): NO